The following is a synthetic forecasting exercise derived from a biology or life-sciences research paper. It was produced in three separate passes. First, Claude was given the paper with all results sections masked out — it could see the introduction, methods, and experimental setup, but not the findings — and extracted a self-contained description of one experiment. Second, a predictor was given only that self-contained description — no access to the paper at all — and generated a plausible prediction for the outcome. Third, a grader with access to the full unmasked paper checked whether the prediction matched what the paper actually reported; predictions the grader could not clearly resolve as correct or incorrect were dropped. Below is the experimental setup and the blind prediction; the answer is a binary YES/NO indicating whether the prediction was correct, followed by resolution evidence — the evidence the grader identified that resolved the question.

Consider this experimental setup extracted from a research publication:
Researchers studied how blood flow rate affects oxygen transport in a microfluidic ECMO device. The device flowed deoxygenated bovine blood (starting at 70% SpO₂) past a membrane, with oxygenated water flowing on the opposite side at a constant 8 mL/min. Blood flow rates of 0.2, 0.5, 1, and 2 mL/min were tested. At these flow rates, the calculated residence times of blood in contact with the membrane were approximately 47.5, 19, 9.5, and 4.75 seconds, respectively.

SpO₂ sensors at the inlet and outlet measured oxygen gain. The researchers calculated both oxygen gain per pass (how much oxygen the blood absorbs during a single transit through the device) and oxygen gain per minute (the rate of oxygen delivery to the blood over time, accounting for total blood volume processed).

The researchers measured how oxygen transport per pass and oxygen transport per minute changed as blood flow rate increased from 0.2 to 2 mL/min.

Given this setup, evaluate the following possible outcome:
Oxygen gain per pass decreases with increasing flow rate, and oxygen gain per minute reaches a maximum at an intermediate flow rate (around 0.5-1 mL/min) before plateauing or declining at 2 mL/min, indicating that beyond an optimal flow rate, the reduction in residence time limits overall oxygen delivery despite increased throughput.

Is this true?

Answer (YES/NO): NO